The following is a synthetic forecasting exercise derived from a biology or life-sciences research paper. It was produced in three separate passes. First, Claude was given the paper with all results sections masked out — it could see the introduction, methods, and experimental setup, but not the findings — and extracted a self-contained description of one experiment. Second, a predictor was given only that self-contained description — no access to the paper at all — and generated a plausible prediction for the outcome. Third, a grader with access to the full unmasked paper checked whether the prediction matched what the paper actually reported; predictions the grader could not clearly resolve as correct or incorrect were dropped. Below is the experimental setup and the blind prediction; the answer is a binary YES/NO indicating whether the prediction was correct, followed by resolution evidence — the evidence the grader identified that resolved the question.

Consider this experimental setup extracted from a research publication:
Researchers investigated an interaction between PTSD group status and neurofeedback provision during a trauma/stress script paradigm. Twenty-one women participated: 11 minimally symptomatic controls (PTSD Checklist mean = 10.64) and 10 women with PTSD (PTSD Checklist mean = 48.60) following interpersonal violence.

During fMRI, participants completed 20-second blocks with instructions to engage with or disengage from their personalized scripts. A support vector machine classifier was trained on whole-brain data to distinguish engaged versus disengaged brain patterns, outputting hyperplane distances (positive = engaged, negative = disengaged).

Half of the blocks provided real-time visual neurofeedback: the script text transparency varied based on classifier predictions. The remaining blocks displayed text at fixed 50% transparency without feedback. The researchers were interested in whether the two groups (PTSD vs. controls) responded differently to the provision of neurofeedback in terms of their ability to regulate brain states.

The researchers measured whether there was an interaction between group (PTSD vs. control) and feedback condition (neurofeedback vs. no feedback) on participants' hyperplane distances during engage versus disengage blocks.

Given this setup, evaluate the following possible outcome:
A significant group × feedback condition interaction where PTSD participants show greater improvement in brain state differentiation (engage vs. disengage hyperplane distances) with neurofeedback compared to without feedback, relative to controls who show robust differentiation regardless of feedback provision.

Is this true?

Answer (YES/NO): NO